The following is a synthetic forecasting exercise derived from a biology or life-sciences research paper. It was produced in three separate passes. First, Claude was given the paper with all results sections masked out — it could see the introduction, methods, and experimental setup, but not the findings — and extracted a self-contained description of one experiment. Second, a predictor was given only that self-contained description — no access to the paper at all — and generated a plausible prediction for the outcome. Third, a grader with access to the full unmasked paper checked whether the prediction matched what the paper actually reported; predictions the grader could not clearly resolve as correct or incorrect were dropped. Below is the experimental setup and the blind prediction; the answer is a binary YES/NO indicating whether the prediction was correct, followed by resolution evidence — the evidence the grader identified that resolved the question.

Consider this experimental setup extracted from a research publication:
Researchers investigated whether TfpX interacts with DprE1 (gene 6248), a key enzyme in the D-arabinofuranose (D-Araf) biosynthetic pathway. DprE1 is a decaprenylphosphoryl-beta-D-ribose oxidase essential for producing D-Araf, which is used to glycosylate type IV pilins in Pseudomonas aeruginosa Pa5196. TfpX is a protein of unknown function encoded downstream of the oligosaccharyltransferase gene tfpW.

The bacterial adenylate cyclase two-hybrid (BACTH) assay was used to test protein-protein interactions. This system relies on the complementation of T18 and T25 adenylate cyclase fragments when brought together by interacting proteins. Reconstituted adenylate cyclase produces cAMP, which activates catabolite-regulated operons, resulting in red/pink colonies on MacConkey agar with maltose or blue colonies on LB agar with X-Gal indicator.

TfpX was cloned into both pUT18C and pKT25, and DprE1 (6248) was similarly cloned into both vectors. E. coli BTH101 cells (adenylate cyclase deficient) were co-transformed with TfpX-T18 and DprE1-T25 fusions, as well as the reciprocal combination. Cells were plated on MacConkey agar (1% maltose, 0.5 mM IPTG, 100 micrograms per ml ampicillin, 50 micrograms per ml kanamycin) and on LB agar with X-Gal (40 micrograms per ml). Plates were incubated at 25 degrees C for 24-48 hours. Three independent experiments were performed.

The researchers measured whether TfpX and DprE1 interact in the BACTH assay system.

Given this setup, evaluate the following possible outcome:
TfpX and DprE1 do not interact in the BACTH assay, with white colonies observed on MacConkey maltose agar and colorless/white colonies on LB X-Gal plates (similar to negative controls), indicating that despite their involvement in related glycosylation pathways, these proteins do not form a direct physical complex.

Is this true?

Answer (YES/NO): YES